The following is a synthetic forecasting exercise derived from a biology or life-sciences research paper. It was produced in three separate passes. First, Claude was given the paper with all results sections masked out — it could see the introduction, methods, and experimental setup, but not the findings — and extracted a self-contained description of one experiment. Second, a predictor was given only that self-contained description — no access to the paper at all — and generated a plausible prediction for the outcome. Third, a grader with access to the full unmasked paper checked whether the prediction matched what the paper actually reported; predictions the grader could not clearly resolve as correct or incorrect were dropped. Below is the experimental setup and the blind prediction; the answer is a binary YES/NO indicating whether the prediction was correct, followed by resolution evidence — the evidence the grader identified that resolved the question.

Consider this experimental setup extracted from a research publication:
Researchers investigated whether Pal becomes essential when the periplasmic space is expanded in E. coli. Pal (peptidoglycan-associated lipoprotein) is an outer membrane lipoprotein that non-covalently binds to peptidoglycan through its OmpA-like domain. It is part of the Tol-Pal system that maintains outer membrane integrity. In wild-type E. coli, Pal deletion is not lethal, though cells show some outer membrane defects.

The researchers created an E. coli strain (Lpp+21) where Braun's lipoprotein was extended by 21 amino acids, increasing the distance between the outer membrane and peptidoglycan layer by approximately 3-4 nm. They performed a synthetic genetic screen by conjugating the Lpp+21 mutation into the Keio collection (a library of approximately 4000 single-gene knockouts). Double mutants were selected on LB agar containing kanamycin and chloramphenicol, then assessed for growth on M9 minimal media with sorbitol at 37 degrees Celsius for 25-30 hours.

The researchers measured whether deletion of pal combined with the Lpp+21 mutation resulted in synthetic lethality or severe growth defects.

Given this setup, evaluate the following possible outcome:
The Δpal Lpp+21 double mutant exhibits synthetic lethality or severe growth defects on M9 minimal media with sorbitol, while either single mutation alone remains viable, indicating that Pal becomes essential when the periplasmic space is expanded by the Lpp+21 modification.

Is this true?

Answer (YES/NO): YES